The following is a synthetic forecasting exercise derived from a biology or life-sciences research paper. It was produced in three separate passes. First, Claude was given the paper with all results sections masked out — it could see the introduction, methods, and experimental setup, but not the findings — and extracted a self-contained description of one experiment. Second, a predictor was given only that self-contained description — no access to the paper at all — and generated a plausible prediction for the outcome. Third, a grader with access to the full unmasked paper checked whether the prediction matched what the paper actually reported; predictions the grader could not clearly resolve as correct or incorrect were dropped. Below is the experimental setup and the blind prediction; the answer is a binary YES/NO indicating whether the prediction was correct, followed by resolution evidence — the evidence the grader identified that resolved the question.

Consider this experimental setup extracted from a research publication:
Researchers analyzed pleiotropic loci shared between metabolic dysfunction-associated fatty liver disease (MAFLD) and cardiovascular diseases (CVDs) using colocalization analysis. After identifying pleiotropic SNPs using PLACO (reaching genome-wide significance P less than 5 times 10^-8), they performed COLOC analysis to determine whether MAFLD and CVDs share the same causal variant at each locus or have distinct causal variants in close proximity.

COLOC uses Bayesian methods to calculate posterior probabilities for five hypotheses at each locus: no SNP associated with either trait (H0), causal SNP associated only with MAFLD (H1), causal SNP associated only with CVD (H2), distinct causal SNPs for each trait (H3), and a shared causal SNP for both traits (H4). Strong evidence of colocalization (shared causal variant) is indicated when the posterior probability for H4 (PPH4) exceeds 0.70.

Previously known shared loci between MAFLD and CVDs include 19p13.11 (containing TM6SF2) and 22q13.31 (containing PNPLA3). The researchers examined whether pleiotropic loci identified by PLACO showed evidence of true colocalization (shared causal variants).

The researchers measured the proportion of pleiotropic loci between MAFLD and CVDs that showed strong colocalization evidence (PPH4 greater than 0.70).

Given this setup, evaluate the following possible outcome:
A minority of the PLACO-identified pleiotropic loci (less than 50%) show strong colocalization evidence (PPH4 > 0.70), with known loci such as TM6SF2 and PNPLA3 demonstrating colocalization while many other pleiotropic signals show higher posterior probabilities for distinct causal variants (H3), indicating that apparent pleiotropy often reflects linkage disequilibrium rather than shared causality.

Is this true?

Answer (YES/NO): NO